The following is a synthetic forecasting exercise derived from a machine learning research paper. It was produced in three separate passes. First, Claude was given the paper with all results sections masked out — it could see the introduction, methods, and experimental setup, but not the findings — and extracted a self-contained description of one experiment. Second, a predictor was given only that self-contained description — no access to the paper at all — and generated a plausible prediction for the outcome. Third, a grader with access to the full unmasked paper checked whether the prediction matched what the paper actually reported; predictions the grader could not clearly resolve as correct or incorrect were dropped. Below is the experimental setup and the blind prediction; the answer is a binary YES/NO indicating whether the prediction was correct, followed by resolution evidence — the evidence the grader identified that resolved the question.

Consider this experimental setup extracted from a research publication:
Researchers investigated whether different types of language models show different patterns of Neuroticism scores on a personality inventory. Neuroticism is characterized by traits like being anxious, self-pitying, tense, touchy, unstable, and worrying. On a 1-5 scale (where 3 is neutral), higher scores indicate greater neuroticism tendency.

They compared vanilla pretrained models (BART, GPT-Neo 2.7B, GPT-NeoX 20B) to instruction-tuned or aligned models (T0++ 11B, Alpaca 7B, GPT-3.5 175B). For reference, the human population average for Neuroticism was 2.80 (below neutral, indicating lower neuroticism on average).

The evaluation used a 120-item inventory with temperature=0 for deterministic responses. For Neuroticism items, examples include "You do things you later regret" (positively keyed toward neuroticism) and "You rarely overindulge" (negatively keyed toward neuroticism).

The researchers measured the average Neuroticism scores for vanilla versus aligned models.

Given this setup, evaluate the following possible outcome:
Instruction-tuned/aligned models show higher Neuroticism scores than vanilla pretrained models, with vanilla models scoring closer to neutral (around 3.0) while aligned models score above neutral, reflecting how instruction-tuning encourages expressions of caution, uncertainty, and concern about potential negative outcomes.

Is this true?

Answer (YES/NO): NO